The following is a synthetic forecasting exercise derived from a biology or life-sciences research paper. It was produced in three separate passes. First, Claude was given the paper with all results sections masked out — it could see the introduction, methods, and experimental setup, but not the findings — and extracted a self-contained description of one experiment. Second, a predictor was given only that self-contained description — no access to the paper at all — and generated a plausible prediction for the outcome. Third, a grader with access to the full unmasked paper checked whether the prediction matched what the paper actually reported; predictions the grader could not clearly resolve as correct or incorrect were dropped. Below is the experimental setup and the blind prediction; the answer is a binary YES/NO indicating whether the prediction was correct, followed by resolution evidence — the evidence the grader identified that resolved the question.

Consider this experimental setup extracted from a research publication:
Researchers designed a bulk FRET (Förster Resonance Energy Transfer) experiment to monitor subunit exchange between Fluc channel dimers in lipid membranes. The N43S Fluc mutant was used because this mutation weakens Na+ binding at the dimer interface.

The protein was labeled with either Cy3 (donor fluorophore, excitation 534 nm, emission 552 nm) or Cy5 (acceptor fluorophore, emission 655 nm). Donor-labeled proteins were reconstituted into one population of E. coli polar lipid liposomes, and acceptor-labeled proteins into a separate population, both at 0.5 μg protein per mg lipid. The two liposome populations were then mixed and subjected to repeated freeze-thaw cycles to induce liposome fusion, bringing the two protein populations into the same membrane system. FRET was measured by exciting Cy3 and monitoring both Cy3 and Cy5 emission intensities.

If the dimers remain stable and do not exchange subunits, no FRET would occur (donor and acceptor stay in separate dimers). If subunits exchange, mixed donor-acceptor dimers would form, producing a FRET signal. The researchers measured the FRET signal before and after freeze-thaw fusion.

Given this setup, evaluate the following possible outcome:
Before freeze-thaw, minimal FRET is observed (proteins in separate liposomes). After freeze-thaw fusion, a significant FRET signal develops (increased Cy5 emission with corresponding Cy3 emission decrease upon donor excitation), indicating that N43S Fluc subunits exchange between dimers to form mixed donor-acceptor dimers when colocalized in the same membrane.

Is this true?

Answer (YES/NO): YES